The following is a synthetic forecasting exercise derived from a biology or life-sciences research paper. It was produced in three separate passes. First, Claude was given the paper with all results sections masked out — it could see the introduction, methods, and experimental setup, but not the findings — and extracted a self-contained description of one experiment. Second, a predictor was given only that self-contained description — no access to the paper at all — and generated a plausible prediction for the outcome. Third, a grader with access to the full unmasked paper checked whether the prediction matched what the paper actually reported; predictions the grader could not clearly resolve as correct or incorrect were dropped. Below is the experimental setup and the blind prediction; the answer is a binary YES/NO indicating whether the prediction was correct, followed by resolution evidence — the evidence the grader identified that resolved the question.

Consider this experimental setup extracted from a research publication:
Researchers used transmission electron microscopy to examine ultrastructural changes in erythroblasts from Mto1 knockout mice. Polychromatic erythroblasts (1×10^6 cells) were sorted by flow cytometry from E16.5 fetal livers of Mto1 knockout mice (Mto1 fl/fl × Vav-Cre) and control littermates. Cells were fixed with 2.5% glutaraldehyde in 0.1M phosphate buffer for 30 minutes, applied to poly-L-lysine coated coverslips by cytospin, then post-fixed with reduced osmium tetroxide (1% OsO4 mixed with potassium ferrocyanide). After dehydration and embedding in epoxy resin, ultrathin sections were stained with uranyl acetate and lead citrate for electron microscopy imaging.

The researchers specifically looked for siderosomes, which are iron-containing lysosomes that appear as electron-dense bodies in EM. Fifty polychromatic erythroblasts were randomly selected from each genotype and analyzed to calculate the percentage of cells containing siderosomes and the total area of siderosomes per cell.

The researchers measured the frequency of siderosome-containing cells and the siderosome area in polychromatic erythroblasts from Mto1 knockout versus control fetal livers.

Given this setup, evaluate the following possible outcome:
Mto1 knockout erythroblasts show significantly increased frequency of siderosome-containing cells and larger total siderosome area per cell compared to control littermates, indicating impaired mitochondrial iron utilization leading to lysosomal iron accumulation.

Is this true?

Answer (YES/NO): NO